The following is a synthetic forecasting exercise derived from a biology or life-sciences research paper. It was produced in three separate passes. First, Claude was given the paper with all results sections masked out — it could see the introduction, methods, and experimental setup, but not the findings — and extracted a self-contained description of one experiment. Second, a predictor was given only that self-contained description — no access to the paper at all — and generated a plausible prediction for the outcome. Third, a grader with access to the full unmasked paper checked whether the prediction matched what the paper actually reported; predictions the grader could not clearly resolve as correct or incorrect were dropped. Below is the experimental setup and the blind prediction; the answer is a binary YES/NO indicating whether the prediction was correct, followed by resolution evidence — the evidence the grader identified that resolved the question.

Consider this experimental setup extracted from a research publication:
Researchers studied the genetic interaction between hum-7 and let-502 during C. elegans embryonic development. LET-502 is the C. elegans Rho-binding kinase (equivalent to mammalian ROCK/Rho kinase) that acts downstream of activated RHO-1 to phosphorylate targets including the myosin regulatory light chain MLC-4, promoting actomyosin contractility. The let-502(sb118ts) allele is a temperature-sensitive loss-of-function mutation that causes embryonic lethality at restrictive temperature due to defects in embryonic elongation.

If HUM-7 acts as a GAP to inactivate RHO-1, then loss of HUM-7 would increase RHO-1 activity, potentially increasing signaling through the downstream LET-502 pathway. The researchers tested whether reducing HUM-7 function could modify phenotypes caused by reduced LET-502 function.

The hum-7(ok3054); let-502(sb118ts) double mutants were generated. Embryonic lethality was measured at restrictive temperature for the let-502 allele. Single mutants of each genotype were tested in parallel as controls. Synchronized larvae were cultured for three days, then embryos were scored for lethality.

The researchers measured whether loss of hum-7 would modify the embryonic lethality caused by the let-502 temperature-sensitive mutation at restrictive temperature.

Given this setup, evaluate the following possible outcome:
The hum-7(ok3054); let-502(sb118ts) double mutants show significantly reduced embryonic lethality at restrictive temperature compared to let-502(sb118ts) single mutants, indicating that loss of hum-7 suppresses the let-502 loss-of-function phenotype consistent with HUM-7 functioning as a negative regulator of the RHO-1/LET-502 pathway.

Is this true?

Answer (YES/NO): YES